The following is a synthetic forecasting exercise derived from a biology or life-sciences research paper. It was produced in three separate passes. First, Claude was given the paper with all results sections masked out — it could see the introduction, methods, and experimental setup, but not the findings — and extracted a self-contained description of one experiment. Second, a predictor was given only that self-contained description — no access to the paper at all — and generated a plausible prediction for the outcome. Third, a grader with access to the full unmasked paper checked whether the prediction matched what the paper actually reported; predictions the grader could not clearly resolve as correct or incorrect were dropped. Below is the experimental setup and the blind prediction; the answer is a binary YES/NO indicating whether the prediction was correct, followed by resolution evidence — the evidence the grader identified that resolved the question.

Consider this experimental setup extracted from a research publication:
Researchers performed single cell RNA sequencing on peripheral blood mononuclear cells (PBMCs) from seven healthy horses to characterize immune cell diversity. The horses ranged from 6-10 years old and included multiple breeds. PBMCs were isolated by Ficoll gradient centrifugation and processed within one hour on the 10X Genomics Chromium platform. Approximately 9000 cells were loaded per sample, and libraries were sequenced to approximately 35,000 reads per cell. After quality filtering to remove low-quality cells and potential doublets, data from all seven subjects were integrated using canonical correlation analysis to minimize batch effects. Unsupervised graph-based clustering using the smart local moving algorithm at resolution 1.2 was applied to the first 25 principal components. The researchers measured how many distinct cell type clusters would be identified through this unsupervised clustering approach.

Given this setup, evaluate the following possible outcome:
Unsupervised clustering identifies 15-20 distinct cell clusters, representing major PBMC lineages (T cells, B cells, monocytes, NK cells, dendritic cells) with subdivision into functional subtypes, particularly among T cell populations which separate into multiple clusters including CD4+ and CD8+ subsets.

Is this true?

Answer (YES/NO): NO